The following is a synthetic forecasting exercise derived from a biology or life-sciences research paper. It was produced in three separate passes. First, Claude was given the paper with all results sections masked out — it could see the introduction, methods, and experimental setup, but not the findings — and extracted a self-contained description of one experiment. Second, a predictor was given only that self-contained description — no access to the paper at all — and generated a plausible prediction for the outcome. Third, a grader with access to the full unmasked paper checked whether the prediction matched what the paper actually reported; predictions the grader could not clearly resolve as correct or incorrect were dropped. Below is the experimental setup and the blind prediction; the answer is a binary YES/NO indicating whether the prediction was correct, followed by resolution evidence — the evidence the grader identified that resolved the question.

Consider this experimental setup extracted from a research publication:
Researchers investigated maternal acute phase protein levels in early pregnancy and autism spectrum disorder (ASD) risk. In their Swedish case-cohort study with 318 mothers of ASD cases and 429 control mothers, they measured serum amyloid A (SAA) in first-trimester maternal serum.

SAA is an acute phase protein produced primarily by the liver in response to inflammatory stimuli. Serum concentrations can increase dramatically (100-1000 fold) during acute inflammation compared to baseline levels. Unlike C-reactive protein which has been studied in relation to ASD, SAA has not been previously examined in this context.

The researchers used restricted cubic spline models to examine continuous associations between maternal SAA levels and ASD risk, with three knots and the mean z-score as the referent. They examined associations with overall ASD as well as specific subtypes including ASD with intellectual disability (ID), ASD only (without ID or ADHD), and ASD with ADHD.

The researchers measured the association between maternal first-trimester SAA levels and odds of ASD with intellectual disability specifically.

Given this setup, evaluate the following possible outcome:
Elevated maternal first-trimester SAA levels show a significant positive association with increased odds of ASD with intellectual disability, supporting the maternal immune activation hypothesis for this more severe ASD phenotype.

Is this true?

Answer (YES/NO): NO